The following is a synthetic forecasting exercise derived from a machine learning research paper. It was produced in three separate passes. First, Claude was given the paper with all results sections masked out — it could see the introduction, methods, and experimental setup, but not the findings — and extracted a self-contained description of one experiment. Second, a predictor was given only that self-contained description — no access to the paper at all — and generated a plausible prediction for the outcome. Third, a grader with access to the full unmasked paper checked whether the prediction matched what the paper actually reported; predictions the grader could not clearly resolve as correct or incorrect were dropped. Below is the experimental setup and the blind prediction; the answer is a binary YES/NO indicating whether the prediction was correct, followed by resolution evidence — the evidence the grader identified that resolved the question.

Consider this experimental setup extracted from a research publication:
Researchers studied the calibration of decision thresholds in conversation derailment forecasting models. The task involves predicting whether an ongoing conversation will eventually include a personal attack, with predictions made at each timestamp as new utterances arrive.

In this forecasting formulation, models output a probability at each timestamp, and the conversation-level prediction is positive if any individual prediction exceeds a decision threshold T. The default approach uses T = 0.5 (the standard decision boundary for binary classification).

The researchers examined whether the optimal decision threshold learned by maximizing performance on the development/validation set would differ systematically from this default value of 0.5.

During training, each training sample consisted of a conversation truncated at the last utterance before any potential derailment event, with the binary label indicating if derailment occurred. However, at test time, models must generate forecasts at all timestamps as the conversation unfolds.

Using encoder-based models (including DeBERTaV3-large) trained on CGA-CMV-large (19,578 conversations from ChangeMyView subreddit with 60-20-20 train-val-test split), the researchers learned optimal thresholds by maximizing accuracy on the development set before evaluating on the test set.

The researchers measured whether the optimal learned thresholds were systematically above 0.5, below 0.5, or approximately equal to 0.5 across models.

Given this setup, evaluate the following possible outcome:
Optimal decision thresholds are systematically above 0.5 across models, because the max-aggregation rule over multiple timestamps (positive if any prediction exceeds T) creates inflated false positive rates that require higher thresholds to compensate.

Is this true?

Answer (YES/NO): NO